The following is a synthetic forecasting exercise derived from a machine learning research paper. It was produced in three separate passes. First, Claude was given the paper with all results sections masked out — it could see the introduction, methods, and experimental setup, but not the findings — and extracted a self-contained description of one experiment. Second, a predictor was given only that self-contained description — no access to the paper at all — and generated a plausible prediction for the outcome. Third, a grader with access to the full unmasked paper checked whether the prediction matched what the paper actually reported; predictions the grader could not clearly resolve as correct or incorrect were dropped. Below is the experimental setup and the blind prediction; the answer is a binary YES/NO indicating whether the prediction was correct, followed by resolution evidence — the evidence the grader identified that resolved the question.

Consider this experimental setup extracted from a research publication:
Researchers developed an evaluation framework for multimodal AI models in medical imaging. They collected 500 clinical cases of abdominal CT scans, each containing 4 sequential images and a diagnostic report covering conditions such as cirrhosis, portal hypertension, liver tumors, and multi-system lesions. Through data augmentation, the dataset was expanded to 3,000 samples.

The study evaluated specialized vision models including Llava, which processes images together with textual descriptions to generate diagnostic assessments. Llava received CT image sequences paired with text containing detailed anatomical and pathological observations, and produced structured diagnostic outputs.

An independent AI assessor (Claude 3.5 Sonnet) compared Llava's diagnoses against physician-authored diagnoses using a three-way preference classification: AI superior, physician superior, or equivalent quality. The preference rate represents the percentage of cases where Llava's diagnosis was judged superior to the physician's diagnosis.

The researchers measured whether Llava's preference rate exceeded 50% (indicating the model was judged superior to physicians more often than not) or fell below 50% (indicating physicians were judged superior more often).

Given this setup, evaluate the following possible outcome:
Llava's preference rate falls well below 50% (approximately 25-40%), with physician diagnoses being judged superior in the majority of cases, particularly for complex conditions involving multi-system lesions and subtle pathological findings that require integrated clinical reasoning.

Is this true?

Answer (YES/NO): NO